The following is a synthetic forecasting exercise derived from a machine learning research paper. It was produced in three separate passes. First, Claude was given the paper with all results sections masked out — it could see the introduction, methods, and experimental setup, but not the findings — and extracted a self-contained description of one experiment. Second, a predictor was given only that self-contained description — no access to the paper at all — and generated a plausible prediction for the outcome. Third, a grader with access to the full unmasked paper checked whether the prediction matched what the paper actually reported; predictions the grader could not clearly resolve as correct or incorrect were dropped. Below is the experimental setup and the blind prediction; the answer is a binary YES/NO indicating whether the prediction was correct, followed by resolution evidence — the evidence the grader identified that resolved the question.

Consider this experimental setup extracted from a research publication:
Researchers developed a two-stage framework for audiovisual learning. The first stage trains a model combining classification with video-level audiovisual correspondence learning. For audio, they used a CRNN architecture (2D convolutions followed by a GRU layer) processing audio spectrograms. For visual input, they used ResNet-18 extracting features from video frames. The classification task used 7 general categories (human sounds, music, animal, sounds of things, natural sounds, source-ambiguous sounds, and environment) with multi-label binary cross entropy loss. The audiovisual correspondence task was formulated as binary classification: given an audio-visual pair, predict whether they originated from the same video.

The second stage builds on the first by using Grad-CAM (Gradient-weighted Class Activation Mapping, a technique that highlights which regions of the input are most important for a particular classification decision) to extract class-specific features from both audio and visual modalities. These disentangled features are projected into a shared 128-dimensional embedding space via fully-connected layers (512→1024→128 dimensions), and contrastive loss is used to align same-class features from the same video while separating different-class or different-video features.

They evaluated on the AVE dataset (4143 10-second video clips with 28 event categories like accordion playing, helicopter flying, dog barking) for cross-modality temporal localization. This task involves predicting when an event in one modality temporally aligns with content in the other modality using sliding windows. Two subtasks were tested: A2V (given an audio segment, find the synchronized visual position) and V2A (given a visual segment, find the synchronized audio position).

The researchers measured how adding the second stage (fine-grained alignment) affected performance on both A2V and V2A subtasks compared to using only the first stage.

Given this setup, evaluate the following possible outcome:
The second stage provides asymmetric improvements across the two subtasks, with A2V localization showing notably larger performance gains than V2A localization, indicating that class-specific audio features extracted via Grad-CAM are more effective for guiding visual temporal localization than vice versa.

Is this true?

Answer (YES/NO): YES